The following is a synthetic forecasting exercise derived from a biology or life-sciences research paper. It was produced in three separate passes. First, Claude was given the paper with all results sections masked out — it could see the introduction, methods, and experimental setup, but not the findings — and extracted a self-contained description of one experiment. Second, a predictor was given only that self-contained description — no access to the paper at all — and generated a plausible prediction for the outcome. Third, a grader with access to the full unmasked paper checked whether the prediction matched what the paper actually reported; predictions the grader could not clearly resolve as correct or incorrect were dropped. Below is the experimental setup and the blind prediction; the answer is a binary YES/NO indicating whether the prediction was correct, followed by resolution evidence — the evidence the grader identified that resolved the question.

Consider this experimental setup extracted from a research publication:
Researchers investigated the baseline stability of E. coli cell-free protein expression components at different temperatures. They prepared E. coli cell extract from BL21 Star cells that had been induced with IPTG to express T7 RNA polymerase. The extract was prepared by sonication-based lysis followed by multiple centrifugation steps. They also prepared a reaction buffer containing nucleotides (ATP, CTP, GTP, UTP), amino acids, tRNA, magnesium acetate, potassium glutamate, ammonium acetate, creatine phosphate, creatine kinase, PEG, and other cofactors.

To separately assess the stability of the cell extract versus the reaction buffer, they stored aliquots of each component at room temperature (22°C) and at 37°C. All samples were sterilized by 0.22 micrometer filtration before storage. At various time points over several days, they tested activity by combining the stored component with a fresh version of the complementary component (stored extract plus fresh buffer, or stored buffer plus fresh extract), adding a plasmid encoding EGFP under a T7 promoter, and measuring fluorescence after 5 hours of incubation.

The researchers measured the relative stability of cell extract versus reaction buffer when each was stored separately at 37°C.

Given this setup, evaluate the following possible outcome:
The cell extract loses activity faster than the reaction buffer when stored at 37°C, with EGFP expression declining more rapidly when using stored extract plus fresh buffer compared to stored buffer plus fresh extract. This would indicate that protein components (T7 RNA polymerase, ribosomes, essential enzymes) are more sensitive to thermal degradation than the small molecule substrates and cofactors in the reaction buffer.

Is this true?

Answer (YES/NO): YES